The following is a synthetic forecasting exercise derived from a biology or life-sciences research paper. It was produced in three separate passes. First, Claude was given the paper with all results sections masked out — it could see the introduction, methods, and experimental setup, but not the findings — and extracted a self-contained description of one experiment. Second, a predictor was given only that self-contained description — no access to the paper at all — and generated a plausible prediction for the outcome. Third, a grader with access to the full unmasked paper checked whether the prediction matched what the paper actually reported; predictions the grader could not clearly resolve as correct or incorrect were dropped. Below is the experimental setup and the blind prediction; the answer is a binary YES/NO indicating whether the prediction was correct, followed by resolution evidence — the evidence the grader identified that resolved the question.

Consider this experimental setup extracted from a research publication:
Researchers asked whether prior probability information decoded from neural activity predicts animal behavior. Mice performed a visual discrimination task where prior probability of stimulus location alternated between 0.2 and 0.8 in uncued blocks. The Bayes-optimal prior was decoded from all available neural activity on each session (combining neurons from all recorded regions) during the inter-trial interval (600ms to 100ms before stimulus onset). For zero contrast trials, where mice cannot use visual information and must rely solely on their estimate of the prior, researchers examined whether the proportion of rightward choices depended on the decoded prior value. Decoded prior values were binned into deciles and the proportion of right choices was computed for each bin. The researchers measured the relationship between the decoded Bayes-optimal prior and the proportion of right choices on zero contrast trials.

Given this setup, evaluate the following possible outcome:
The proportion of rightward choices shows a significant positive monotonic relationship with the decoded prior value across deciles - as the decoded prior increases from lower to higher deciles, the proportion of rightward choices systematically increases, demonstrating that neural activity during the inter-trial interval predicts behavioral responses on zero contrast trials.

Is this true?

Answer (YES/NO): YES